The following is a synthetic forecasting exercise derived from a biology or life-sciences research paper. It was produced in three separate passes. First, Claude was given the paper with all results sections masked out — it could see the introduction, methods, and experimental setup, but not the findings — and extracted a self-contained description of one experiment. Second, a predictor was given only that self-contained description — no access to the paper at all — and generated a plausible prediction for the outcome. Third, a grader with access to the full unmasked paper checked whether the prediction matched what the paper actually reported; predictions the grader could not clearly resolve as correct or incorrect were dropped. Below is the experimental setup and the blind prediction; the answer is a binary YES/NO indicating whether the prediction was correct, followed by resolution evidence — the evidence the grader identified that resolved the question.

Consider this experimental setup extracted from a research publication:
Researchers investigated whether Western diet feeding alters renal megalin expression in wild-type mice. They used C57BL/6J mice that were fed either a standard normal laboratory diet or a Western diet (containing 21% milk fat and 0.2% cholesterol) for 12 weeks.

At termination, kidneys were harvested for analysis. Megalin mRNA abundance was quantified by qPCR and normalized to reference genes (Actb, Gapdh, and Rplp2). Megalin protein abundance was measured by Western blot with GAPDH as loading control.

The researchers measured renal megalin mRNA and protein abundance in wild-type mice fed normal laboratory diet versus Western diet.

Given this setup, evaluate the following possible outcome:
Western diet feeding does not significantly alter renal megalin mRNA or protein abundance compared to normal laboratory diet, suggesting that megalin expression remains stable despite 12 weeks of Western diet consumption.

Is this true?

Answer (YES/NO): YES